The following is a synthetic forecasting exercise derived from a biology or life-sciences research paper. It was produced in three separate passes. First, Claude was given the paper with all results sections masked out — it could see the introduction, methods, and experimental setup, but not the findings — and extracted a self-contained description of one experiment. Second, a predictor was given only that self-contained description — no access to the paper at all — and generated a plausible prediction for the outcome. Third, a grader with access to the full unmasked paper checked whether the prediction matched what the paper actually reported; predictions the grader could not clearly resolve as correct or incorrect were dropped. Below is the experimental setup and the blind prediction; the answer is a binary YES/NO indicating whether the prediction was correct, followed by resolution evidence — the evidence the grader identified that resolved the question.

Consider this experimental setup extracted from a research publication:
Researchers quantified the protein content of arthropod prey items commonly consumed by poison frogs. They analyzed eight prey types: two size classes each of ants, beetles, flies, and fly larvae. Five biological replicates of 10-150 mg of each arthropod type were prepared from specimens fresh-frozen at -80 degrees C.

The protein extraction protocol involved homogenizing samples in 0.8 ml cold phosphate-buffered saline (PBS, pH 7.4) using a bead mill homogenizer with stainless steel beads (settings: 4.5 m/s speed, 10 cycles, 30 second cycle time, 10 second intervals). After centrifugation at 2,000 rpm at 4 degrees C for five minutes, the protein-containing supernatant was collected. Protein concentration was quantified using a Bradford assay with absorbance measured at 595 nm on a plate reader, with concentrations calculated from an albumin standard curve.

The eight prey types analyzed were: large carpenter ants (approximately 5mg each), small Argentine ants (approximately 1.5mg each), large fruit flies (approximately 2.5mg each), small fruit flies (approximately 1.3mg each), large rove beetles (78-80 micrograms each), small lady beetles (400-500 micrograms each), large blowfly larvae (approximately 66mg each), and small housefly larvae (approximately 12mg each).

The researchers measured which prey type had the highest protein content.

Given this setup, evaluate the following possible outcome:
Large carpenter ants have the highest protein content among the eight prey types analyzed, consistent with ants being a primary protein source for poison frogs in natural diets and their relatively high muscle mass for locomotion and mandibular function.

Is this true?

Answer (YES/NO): NO